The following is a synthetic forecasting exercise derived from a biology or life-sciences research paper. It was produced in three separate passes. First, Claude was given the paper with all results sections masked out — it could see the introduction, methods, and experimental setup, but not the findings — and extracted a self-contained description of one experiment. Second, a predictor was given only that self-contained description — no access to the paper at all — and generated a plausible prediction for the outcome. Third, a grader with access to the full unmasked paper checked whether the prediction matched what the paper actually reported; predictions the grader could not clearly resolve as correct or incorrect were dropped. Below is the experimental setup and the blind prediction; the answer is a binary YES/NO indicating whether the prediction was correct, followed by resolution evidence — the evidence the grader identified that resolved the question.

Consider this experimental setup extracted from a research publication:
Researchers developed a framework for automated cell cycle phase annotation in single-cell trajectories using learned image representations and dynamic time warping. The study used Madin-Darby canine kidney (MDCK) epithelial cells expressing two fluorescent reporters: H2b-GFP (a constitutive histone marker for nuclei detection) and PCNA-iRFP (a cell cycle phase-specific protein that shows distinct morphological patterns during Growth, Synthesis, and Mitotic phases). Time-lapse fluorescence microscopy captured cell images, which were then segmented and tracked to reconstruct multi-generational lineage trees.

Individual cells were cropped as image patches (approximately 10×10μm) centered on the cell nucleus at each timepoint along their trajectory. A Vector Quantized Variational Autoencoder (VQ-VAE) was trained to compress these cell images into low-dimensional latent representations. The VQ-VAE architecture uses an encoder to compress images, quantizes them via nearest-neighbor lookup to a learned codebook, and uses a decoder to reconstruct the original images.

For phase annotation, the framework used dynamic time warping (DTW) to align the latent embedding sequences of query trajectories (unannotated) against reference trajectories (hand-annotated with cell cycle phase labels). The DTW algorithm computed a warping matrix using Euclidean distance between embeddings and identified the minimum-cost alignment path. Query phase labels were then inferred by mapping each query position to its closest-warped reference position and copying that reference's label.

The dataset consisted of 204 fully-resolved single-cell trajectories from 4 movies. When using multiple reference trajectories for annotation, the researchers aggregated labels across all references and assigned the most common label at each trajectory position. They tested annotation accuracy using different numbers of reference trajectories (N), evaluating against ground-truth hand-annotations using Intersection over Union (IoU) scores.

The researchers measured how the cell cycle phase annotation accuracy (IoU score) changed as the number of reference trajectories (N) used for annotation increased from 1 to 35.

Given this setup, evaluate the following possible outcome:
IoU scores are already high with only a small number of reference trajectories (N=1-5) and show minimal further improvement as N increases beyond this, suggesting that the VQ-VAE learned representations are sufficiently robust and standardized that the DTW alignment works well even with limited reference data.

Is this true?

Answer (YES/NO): NO